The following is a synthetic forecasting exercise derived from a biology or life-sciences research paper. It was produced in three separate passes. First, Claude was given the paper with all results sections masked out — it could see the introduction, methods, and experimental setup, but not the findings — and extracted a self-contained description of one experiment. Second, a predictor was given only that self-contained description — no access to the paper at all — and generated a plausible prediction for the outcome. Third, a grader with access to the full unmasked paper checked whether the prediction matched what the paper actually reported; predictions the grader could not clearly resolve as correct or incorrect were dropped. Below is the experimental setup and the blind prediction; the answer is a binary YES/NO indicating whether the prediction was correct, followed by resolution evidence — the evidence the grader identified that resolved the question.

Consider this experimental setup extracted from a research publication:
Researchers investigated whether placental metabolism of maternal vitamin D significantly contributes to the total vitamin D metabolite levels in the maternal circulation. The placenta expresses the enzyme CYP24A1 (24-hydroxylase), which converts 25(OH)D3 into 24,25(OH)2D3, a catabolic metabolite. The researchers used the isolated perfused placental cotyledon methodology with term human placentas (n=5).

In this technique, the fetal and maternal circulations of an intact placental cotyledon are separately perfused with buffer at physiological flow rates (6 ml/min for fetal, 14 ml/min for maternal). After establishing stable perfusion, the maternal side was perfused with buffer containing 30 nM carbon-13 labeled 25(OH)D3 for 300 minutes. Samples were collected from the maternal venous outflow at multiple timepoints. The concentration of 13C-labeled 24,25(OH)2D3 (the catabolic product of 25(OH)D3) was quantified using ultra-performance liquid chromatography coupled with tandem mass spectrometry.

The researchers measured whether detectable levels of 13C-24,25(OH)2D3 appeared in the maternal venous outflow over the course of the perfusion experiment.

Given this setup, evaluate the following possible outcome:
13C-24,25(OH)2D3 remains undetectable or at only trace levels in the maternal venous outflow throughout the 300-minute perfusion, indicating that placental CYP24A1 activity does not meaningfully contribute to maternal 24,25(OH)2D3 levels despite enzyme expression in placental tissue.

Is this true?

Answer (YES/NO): NO